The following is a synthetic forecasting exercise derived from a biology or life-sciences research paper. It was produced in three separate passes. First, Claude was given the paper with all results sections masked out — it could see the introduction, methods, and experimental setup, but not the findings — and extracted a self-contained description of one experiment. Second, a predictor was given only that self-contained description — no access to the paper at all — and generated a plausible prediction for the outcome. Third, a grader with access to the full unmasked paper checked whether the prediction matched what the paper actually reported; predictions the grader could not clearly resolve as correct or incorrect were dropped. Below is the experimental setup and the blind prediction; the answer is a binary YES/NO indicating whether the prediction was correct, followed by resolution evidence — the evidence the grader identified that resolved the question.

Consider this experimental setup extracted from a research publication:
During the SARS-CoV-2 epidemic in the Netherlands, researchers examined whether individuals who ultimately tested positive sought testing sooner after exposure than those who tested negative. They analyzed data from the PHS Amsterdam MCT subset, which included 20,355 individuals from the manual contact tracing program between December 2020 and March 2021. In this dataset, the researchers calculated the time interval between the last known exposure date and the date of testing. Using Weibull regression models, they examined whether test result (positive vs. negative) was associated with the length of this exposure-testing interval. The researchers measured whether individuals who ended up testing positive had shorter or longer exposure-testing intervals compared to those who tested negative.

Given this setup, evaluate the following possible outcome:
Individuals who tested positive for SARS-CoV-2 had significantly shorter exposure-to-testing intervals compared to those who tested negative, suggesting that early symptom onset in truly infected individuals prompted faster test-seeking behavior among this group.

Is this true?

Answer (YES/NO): YES